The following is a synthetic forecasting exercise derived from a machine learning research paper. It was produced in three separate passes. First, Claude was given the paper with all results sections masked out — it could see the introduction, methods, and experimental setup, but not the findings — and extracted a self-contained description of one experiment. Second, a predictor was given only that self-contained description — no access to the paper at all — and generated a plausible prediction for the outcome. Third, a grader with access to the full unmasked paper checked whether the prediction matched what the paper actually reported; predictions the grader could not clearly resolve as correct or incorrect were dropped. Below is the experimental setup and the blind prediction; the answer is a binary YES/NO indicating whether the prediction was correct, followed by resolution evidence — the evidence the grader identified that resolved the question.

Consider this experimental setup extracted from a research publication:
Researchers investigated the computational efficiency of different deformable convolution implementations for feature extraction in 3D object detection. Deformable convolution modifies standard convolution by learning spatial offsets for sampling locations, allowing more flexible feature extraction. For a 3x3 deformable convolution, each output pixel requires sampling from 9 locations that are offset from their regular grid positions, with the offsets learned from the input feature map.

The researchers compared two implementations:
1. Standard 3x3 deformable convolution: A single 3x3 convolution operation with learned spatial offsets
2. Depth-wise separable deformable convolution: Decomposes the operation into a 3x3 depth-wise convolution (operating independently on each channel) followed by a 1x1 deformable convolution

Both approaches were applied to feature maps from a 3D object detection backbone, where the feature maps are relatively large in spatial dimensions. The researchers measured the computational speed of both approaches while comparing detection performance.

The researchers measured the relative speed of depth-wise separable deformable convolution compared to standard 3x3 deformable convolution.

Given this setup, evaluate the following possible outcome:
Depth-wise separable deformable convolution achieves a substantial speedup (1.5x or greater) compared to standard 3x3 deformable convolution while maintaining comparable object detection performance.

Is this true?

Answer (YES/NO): YES